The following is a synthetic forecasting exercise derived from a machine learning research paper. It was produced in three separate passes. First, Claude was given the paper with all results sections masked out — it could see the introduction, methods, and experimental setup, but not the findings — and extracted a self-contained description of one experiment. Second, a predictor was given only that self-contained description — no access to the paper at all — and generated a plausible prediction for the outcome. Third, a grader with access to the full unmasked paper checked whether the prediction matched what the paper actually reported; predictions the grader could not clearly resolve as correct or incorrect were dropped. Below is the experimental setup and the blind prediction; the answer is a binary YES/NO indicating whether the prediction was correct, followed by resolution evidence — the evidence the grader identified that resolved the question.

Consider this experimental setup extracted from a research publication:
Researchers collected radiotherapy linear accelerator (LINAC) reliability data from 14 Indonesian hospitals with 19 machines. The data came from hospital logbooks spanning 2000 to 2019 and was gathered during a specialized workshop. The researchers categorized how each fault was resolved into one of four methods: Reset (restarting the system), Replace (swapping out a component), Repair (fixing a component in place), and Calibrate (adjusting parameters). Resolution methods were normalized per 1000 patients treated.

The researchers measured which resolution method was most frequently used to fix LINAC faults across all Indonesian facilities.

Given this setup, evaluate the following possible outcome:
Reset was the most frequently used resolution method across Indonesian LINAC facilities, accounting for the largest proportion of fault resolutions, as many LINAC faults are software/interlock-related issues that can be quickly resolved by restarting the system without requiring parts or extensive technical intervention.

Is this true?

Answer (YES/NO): NO